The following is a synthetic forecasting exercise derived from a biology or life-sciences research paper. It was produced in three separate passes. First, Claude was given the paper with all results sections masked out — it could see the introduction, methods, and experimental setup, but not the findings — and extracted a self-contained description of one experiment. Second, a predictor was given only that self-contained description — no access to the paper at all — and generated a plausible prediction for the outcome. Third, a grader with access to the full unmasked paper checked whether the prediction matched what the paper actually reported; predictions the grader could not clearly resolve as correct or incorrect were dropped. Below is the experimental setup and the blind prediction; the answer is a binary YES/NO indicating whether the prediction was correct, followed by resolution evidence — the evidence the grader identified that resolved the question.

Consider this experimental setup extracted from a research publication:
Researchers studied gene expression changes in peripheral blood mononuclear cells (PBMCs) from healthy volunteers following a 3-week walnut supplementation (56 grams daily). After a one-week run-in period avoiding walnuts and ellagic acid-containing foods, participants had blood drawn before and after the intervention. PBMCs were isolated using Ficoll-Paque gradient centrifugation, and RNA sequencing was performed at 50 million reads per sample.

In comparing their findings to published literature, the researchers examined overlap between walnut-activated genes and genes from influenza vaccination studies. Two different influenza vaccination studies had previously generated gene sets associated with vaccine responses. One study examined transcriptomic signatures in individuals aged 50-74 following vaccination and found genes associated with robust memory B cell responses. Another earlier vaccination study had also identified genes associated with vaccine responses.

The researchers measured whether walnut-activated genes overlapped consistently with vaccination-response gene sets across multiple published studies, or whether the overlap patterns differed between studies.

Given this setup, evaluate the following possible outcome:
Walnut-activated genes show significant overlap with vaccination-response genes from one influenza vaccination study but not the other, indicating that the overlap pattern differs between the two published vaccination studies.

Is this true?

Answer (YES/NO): NO